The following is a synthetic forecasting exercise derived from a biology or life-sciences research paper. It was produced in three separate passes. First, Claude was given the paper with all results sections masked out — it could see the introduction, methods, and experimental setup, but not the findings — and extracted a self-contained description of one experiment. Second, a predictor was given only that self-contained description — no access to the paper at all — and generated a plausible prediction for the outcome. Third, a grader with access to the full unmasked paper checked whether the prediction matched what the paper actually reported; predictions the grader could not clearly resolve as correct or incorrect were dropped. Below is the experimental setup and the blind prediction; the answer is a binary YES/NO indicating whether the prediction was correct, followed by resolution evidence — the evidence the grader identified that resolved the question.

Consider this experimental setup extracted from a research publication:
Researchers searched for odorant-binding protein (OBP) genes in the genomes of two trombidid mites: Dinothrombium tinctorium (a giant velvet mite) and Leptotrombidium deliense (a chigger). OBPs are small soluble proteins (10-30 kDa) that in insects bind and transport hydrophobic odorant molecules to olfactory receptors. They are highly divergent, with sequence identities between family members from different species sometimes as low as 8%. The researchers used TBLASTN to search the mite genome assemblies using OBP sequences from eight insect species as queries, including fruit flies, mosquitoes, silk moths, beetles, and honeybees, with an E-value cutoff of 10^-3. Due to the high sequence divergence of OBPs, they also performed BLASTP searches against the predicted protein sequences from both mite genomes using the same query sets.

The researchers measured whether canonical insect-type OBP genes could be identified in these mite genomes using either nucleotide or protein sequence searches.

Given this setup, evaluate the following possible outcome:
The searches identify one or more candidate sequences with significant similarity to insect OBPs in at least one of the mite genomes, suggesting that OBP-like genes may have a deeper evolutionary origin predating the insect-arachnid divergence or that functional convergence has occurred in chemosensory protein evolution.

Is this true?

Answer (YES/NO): NO